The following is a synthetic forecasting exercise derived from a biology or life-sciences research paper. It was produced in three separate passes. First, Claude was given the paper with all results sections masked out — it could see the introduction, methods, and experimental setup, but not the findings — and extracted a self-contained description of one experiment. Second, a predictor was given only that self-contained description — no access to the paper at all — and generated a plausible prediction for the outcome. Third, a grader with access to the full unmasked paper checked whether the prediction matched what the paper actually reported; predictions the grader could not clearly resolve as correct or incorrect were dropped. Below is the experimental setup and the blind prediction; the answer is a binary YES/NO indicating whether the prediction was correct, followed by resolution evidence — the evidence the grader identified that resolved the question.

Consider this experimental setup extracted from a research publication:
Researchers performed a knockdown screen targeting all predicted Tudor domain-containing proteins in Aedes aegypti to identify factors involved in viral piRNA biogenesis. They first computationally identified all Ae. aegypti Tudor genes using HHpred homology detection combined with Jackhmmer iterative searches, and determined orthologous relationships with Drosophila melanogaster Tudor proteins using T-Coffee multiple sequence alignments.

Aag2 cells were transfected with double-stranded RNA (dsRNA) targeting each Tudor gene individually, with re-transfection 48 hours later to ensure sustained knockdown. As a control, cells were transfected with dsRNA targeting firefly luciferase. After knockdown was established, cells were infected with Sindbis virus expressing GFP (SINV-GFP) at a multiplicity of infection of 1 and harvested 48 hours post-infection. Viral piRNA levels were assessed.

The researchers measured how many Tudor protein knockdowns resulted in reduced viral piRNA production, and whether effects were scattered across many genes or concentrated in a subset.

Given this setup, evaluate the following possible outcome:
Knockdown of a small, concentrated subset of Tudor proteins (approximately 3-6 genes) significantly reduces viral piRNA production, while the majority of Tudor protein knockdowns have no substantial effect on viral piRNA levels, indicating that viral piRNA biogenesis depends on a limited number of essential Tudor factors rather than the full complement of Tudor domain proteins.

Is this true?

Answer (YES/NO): YES